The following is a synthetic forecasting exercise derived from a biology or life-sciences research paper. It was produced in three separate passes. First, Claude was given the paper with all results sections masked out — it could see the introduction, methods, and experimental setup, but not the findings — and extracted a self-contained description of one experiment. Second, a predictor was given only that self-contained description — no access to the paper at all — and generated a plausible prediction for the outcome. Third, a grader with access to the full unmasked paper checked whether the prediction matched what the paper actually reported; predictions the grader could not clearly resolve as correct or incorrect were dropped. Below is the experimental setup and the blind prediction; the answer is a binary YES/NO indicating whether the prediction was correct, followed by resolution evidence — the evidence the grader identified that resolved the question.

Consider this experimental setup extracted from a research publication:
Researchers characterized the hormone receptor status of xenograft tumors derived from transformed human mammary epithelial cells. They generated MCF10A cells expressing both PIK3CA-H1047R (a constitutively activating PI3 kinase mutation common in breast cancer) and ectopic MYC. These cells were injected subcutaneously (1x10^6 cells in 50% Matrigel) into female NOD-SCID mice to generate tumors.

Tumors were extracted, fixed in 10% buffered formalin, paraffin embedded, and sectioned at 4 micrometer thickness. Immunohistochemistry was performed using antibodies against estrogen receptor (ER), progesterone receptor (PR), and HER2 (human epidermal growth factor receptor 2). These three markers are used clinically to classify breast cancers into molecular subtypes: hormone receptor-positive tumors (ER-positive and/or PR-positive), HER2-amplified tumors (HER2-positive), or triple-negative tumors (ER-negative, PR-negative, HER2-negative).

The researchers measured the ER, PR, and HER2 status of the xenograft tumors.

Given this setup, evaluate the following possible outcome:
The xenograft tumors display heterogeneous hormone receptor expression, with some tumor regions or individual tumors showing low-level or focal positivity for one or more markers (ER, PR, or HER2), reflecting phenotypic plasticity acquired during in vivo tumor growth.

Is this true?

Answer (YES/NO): NO